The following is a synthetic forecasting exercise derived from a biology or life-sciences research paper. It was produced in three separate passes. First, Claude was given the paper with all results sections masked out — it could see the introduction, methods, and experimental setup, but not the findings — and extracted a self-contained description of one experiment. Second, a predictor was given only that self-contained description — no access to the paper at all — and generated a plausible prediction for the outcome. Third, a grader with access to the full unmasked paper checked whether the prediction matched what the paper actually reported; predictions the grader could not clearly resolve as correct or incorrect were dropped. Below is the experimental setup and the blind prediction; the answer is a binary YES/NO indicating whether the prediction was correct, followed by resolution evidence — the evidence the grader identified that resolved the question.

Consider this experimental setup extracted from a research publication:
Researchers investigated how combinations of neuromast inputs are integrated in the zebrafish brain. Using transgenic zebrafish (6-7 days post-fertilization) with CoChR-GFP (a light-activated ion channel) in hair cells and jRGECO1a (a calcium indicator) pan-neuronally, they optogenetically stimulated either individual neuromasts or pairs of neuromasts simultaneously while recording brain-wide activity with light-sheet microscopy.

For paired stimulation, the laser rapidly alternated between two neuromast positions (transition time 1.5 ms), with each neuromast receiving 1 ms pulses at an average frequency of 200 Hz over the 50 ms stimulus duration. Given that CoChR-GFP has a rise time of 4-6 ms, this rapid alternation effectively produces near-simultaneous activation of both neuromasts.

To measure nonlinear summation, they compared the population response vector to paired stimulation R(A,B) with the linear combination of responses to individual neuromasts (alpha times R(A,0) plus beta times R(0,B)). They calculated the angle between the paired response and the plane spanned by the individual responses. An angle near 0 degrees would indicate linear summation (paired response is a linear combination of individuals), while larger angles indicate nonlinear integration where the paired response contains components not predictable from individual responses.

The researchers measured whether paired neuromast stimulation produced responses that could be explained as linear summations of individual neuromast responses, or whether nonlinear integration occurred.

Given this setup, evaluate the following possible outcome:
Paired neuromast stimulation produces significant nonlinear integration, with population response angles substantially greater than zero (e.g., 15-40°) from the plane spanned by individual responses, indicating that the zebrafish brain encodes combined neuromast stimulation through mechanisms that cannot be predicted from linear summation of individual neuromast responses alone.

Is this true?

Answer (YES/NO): YES